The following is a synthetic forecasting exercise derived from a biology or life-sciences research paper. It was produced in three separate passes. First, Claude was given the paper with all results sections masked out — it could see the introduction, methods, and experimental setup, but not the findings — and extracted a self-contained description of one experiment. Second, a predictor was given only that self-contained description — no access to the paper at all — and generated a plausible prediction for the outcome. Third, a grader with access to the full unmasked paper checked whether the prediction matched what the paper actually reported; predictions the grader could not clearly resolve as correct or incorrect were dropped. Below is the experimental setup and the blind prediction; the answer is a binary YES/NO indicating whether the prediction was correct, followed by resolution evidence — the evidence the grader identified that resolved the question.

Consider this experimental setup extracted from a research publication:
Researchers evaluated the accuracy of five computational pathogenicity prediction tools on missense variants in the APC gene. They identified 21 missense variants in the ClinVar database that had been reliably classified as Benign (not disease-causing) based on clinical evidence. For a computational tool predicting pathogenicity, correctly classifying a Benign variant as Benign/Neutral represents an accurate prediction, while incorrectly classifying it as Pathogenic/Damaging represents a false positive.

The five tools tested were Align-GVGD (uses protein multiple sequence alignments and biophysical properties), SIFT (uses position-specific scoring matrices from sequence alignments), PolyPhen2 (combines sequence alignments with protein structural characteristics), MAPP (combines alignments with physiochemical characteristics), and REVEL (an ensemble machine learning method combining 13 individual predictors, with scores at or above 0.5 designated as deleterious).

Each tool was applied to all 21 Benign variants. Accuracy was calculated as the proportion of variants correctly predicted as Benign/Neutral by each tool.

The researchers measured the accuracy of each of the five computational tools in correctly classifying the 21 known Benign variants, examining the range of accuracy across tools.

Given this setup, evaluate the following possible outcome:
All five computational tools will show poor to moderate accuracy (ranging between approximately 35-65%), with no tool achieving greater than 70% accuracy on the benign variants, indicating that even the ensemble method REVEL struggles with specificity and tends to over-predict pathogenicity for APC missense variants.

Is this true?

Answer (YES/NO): NO